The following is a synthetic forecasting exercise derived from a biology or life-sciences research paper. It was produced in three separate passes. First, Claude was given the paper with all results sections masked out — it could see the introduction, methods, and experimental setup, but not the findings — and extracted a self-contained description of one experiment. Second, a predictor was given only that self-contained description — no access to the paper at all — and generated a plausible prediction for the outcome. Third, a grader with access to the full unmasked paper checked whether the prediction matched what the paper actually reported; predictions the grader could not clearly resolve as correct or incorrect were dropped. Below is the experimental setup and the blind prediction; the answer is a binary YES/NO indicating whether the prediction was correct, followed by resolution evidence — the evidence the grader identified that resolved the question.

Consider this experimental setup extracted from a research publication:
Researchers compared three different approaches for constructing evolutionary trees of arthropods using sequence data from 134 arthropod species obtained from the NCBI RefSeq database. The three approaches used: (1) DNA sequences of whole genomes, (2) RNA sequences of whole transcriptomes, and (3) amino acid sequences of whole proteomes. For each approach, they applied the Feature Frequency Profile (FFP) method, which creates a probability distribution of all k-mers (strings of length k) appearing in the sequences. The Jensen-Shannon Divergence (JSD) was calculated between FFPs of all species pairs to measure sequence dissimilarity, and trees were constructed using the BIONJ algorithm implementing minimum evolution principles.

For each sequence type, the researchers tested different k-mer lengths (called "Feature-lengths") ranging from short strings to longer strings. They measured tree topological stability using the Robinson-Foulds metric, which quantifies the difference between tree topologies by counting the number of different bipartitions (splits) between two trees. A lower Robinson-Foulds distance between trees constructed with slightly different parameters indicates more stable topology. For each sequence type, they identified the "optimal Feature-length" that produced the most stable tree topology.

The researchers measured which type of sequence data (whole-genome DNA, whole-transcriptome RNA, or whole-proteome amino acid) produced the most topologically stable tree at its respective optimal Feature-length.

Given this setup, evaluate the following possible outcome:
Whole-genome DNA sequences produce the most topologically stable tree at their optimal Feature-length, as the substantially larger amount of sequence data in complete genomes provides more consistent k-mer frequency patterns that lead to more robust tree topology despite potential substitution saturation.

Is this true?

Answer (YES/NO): NO